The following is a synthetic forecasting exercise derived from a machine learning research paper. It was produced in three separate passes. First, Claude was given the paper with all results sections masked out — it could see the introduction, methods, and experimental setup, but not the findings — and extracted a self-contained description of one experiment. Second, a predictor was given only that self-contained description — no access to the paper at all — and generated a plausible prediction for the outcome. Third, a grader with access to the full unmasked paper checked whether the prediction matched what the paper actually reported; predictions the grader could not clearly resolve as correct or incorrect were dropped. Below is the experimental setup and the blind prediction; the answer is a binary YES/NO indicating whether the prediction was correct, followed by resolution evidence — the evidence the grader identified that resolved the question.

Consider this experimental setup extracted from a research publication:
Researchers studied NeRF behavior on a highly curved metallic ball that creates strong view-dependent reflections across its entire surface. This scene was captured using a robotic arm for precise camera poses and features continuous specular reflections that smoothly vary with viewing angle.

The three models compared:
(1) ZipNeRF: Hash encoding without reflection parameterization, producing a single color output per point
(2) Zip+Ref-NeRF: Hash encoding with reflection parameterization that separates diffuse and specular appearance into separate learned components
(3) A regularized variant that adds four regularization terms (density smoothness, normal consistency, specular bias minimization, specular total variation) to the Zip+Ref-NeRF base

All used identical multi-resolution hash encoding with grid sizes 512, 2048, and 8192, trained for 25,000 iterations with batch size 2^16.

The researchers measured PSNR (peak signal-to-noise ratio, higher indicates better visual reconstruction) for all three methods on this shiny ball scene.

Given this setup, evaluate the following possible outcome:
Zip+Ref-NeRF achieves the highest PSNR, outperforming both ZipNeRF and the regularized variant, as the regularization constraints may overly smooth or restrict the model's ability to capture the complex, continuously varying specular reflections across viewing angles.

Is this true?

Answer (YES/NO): NO